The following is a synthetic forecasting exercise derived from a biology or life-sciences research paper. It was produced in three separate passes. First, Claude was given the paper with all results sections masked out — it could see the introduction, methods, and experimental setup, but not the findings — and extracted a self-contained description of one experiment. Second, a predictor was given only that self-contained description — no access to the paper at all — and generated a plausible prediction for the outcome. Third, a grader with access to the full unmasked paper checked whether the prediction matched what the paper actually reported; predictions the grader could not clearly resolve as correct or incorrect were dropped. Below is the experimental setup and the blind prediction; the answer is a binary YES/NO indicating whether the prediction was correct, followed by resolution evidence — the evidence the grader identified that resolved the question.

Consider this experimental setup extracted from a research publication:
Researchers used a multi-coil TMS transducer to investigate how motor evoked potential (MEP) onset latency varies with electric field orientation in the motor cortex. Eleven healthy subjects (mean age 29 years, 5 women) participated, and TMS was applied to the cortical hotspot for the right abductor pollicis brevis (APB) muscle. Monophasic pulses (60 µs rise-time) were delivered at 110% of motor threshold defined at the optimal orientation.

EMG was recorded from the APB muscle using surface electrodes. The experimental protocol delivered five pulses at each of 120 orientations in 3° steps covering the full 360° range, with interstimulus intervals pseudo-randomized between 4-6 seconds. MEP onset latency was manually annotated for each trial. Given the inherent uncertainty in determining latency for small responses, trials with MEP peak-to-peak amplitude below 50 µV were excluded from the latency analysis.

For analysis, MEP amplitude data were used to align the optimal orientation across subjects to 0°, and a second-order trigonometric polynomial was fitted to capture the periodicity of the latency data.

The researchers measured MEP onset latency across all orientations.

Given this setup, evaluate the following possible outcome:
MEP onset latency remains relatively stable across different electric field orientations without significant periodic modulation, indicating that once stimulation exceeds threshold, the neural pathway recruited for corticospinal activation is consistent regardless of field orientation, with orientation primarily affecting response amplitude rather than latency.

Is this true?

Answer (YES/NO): NO